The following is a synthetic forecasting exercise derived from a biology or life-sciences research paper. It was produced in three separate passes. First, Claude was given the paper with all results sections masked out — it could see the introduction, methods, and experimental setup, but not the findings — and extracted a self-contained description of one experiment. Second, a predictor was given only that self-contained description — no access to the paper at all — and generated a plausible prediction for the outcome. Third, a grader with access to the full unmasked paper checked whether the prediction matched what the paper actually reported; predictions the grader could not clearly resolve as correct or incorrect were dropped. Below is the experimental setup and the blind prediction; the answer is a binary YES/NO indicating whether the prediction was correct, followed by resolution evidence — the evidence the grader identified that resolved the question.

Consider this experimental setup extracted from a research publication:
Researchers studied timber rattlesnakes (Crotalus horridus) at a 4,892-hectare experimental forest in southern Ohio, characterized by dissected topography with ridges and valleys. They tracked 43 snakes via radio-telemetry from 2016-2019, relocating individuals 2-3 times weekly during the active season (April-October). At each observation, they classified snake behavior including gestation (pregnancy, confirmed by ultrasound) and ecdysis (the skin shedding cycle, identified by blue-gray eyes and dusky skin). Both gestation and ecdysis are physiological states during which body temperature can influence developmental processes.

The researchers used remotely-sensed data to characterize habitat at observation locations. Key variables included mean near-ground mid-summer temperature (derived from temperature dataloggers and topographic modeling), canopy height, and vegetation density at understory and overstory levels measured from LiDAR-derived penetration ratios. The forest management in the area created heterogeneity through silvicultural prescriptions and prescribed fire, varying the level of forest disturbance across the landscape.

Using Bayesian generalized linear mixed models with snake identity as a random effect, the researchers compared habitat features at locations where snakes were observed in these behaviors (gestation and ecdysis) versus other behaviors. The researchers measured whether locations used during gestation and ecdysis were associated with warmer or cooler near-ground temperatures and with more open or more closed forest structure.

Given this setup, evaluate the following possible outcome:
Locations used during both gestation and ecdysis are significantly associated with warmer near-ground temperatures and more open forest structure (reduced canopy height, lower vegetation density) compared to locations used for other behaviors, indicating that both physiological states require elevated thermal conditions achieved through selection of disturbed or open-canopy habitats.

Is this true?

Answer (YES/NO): NO